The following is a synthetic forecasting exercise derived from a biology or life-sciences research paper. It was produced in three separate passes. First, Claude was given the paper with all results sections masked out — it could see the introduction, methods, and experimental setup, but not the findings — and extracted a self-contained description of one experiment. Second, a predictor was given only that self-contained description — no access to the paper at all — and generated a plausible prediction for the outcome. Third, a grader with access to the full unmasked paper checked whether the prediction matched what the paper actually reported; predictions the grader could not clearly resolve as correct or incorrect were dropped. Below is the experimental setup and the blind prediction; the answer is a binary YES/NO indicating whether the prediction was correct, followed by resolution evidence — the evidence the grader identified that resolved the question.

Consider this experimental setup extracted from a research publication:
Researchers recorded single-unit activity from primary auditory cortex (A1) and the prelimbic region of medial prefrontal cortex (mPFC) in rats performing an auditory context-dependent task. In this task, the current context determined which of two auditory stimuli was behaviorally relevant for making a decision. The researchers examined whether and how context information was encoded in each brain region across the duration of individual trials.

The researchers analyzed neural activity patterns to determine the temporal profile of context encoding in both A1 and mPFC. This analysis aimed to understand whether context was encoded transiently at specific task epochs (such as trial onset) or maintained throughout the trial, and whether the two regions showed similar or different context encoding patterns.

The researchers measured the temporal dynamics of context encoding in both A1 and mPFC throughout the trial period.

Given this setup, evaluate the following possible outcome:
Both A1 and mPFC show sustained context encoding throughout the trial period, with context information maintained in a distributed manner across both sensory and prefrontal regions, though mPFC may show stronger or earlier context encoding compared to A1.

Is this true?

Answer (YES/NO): YES